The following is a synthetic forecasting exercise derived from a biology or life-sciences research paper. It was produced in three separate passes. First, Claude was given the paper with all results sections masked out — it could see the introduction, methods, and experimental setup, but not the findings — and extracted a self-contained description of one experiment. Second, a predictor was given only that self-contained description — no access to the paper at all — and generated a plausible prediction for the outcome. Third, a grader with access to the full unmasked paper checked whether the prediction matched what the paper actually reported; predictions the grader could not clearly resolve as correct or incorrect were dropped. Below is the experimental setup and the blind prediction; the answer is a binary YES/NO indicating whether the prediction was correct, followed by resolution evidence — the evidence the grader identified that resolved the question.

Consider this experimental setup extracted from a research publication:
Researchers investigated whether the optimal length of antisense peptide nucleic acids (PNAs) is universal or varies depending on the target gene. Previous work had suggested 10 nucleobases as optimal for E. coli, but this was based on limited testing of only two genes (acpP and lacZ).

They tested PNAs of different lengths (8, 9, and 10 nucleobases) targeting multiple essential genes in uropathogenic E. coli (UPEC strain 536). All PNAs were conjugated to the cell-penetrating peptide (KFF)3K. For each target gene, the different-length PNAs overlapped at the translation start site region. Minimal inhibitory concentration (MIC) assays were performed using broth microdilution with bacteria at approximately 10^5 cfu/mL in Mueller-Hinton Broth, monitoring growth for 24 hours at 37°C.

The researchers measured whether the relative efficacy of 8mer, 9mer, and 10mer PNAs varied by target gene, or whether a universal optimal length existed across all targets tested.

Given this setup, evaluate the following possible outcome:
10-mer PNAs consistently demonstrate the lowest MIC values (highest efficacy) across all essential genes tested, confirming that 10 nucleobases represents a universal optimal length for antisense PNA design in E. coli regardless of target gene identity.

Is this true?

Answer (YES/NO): NO